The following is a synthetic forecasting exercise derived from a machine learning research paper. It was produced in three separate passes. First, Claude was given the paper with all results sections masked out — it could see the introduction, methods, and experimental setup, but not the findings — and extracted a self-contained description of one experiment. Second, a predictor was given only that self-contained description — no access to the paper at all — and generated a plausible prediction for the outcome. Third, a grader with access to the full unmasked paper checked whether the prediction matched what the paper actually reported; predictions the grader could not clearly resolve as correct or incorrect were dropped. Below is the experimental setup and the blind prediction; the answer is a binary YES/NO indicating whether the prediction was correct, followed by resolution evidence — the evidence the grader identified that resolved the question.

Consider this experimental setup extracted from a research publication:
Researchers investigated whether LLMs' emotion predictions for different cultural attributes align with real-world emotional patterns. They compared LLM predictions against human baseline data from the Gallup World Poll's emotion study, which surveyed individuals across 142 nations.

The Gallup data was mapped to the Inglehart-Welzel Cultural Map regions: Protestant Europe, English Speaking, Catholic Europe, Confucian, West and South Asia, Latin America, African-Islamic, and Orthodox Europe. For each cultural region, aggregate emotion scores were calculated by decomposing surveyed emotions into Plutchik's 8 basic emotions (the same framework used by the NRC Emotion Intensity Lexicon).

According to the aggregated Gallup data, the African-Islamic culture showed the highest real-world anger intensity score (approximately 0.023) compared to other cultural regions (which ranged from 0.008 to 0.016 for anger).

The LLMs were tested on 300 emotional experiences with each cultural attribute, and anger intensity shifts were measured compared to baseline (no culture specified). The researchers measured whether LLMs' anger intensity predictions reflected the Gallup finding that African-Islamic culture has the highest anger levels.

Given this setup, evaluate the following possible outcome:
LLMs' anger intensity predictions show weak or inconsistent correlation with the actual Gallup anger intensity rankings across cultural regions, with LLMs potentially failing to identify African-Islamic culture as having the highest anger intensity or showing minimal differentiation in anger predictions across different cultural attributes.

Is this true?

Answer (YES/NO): YES